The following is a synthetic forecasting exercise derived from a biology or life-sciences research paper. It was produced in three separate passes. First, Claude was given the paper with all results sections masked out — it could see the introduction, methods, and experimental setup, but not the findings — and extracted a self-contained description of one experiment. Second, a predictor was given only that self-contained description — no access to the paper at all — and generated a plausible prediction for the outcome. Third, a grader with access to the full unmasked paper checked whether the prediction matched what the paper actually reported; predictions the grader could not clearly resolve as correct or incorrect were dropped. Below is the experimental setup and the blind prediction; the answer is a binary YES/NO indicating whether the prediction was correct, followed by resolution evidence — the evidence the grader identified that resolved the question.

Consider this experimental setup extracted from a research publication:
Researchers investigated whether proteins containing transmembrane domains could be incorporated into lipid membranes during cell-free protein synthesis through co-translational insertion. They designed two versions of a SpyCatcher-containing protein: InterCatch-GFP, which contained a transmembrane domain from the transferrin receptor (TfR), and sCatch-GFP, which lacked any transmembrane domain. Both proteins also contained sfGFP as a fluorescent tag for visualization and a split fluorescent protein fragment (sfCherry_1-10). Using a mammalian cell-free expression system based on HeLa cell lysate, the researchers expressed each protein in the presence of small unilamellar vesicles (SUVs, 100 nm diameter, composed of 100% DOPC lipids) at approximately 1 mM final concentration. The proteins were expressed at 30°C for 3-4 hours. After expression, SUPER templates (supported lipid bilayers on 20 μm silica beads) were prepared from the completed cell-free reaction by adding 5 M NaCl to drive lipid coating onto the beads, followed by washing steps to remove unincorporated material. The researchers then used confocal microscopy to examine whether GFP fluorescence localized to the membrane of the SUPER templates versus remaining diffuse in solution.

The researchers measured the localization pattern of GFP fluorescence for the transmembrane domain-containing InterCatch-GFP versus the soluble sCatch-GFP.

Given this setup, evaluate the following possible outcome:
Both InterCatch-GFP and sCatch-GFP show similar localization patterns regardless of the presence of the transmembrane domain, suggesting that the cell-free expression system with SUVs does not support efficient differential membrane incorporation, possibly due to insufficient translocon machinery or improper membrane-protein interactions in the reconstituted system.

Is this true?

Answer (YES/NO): NO